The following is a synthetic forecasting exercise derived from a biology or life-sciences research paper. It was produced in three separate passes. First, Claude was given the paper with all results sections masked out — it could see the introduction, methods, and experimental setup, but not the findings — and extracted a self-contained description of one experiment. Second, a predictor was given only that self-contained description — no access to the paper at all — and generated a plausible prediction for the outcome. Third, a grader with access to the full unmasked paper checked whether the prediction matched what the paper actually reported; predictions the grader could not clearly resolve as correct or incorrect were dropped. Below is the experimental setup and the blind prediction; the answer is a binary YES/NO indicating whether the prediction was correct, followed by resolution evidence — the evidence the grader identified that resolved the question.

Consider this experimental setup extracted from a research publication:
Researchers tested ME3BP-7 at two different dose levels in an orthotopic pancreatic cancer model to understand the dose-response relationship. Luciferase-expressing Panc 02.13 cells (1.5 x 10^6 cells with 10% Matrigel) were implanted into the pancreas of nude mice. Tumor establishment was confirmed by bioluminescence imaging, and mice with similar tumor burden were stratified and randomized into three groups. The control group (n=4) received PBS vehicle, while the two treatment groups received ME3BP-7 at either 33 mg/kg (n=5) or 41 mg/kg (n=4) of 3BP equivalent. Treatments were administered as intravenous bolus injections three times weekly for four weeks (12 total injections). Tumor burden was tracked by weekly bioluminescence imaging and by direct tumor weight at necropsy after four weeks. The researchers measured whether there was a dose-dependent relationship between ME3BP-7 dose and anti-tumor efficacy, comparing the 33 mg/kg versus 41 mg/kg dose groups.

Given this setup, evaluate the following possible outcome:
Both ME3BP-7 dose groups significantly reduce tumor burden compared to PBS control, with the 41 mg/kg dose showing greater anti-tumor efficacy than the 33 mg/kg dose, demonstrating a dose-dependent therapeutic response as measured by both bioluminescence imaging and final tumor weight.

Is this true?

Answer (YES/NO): NO